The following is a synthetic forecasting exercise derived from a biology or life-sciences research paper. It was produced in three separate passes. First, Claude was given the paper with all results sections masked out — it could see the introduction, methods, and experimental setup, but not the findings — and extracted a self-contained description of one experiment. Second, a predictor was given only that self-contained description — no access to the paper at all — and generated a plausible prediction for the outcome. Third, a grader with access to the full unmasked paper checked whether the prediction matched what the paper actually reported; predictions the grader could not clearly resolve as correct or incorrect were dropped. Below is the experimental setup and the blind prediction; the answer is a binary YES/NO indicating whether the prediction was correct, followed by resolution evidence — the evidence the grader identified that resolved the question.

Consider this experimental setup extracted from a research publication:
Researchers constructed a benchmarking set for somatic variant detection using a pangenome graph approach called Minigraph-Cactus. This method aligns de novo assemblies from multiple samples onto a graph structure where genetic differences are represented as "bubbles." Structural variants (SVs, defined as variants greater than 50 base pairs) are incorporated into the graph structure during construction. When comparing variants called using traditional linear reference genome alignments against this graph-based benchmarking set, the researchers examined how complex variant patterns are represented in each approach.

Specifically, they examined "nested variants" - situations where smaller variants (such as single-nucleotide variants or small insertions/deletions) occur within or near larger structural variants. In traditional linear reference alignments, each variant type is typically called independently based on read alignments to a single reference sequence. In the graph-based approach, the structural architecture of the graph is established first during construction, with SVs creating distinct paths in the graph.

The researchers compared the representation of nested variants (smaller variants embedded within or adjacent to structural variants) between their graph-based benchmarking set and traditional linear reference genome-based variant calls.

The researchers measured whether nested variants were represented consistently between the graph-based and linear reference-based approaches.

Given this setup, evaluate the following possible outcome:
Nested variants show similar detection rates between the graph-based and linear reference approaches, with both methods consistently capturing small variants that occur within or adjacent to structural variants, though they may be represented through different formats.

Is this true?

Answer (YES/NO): NO